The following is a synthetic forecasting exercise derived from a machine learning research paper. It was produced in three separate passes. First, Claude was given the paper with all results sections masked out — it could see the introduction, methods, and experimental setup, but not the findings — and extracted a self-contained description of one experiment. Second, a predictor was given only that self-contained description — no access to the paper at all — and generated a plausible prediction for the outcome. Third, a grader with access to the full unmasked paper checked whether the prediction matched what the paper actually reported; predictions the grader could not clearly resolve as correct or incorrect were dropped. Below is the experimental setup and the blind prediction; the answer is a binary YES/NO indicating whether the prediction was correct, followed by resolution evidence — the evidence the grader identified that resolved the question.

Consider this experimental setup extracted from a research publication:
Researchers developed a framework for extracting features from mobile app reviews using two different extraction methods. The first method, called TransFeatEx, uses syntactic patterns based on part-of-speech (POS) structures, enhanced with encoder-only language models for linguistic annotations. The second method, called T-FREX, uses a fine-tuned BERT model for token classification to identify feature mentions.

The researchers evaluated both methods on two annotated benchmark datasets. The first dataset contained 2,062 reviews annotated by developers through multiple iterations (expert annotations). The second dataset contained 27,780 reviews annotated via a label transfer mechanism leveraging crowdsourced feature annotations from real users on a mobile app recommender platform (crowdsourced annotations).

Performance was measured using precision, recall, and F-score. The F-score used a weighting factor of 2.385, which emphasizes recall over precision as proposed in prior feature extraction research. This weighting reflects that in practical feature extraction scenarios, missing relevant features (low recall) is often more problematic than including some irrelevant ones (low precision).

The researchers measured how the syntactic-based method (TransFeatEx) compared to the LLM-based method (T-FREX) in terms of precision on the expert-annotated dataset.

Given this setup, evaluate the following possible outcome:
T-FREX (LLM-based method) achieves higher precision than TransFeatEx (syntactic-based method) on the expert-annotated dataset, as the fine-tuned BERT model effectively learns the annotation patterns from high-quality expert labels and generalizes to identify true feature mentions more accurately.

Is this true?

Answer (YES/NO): YES